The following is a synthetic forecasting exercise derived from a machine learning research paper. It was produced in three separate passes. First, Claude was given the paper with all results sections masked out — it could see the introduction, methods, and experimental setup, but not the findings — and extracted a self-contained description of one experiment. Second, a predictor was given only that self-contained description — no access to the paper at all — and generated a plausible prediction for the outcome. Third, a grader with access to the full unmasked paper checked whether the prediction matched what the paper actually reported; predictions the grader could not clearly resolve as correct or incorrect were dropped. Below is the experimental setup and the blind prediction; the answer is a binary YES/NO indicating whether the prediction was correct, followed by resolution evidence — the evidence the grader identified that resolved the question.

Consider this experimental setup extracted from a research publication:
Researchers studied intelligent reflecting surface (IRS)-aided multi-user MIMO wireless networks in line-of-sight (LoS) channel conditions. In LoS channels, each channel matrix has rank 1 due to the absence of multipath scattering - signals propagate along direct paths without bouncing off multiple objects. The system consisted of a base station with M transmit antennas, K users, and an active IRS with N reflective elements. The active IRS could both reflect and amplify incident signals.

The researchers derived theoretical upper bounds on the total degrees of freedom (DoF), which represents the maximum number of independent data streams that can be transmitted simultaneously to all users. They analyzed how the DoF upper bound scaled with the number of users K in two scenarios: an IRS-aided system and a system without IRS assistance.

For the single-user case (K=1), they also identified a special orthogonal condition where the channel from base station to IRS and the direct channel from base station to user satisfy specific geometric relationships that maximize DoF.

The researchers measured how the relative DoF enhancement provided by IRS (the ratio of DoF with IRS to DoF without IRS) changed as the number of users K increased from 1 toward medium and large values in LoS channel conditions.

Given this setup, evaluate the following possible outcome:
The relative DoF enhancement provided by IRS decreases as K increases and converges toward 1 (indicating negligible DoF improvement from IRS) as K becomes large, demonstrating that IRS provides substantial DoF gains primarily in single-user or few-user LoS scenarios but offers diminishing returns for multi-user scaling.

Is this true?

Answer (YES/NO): YES